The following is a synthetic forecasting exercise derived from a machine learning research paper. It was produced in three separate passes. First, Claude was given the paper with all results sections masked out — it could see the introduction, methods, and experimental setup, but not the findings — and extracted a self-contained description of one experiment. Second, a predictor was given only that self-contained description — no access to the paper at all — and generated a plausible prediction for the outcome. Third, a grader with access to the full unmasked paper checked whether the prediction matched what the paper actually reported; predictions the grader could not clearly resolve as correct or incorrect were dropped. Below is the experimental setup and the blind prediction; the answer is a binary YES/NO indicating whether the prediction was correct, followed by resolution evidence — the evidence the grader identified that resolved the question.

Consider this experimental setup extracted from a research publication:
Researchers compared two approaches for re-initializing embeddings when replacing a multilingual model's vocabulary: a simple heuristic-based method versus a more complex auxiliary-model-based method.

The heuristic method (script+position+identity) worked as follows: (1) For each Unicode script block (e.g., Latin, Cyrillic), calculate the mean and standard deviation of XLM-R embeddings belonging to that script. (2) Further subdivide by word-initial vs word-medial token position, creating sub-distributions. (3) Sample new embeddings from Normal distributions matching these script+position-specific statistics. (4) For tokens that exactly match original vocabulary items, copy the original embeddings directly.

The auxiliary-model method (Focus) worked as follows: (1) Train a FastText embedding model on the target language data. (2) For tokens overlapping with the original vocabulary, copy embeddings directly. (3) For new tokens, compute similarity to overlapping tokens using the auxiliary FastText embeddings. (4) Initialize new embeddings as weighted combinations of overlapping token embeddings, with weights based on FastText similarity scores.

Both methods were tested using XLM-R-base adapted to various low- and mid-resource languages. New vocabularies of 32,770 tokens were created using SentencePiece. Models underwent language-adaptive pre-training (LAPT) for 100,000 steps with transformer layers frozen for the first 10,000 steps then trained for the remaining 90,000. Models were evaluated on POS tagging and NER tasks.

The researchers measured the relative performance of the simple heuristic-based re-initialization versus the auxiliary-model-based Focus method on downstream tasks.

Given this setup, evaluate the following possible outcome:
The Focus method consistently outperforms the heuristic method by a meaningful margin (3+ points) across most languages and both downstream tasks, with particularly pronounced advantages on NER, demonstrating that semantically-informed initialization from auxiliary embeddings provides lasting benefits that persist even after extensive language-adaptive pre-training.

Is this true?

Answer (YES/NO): NO